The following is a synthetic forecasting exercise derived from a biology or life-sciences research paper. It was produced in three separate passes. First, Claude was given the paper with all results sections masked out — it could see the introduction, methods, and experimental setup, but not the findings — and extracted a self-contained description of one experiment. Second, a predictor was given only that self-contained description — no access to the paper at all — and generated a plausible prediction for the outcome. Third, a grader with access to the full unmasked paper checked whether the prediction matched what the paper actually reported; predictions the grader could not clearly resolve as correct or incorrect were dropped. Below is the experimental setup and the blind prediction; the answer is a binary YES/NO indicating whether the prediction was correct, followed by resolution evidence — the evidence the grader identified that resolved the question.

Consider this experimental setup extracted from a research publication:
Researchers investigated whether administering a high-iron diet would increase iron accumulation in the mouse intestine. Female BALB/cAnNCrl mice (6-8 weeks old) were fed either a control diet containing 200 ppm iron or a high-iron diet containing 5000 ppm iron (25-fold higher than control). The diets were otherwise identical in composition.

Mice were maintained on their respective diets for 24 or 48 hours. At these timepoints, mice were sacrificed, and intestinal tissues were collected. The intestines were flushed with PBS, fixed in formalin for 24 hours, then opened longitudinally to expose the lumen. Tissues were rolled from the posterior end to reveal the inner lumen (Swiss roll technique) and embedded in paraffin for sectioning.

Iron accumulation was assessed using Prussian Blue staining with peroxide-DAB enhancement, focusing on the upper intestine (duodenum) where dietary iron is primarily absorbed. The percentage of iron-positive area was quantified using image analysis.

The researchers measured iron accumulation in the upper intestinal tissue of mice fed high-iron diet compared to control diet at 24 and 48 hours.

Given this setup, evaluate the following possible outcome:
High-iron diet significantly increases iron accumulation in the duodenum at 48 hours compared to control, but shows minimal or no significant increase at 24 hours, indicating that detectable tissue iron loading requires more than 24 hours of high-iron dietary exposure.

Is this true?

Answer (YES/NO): NO